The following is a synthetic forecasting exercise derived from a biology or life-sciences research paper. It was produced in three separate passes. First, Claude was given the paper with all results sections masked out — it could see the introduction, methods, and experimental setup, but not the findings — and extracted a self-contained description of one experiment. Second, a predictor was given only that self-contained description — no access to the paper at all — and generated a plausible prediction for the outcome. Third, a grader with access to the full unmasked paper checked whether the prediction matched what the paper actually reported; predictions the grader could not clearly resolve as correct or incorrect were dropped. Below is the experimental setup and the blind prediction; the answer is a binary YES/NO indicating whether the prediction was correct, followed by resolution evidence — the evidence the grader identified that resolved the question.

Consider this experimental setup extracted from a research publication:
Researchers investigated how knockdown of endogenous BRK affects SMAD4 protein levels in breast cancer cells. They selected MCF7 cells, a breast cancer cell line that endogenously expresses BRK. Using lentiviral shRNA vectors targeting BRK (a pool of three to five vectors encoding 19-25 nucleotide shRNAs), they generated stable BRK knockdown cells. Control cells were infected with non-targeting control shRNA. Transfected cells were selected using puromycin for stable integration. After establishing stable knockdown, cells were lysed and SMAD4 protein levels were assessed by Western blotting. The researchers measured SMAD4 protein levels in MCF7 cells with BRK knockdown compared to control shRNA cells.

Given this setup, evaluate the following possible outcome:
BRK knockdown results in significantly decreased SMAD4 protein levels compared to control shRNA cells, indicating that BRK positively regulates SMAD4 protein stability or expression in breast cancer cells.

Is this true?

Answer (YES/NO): NO